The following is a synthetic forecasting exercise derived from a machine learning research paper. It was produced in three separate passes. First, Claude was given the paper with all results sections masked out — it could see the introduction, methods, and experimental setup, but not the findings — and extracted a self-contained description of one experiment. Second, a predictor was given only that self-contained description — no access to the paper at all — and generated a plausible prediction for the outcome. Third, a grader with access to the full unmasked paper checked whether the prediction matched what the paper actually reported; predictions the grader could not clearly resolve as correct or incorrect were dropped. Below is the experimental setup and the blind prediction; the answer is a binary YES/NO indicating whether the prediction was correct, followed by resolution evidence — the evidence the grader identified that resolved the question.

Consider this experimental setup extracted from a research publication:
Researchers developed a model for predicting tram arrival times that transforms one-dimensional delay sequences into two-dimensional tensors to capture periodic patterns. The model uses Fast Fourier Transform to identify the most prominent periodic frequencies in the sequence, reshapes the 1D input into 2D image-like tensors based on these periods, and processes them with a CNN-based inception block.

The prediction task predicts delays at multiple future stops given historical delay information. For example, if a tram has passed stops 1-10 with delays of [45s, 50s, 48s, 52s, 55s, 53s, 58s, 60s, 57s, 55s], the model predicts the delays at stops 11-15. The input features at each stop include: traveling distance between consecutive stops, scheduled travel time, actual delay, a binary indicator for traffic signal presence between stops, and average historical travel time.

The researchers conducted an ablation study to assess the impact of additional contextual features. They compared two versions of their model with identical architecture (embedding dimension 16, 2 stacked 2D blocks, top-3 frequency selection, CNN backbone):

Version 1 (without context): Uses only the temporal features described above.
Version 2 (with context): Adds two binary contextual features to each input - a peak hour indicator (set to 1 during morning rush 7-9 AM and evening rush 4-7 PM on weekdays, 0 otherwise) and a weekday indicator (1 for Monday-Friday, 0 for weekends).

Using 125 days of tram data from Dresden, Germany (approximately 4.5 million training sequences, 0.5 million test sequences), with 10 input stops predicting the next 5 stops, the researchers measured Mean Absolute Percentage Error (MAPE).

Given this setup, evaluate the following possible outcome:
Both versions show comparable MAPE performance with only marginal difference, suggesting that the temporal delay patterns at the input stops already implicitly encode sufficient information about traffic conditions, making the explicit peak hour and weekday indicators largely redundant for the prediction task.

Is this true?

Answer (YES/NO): NO